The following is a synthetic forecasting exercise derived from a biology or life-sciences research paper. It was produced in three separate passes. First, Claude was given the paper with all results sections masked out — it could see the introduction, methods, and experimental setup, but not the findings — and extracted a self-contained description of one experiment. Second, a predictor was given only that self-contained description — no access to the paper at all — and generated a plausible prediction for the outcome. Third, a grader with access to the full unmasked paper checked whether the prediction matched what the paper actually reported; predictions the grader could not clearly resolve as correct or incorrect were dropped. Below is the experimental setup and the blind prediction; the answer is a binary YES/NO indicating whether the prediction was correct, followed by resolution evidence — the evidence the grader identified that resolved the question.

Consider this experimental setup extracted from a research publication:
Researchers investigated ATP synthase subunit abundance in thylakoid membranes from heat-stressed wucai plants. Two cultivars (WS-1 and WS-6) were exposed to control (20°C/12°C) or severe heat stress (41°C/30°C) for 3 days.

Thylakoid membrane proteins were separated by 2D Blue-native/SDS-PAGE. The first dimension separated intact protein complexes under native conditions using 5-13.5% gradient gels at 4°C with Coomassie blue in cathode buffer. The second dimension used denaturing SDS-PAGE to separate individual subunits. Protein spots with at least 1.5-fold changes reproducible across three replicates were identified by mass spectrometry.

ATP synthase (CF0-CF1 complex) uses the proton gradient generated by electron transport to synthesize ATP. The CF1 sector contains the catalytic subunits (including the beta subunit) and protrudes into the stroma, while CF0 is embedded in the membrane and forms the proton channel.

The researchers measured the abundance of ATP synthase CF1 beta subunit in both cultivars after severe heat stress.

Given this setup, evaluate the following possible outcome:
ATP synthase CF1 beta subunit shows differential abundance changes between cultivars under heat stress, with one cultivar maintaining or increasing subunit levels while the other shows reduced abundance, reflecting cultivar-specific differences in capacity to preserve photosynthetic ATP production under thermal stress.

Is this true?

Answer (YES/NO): NO